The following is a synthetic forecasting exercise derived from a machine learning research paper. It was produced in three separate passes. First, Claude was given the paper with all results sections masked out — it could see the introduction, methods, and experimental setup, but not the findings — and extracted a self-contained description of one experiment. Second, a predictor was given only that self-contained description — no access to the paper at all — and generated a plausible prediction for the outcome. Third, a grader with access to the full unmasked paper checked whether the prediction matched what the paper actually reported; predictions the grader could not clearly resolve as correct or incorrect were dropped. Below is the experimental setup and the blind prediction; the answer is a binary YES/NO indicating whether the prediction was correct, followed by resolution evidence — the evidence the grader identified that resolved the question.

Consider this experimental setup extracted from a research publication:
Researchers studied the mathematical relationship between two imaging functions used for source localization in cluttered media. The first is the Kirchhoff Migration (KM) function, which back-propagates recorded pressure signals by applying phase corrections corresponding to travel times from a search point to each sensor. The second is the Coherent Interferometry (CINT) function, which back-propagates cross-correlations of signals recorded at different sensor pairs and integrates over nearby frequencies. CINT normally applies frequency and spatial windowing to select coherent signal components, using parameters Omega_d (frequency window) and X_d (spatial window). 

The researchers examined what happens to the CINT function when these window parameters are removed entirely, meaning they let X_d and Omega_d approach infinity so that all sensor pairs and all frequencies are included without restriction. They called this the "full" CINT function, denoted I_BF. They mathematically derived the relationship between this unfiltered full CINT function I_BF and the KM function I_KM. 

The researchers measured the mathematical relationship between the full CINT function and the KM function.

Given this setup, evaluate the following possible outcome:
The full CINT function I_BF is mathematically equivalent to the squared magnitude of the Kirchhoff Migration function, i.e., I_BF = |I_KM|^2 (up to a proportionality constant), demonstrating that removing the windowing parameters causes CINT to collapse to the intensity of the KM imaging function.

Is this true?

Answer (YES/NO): YES